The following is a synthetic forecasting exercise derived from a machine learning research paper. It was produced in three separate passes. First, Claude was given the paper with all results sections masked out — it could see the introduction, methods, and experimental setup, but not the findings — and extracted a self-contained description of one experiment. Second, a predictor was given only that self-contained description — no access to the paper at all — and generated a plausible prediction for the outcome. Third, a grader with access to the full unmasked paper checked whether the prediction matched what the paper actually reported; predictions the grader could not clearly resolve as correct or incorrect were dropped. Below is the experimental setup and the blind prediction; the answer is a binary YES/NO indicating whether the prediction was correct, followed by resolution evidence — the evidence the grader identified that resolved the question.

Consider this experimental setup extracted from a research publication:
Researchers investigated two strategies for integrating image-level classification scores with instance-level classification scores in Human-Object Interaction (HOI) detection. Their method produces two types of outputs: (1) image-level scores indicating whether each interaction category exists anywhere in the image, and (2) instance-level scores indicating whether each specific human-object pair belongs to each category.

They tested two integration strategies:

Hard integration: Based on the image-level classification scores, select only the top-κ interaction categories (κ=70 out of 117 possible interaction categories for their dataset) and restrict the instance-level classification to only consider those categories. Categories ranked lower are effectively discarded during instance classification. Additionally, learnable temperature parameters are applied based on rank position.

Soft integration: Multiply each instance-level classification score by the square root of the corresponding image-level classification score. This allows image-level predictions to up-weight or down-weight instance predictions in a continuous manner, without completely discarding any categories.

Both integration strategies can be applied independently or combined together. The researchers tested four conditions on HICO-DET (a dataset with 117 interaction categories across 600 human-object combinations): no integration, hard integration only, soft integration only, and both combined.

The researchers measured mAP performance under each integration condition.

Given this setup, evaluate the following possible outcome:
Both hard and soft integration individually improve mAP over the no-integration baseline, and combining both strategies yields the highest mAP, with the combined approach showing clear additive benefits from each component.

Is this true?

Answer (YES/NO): YES